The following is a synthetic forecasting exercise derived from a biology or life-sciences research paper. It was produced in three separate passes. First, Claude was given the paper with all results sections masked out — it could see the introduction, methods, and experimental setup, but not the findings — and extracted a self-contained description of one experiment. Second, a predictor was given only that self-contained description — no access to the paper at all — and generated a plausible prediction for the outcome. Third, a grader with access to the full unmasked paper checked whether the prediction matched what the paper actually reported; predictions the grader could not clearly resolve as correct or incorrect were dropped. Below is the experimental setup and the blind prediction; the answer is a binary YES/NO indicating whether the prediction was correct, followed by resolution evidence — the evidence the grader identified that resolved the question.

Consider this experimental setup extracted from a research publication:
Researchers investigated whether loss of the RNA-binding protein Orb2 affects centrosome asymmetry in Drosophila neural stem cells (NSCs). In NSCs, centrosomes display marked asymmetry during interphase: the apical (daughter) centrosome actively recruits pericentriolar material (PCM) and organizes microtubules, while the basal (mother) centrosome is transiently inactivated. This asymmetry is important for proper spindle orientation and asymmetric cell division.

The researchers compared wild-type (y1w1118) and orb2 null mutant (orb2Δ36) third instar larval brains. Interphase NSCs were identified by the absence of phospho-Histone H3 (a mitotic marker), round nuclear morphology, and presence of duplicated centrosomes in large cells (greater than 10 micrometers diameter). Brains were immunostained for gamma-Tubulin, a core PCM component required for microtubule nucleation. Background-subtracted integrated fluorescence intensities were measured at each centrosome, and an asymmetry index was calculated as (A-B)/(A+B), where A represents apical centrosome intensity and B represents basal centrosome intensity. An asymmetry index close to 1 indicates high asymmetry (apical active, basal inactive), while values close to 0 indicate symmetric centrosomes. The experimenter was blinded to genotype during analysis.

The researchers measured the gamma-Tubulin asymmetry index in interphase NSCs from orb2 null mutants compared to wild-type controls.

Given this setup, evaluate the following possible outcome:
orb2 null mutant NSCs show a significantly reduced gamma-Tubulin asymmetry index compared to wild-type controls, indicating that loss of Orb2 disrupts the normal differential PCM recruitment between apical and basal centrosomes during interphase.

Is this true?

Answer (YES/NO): YES